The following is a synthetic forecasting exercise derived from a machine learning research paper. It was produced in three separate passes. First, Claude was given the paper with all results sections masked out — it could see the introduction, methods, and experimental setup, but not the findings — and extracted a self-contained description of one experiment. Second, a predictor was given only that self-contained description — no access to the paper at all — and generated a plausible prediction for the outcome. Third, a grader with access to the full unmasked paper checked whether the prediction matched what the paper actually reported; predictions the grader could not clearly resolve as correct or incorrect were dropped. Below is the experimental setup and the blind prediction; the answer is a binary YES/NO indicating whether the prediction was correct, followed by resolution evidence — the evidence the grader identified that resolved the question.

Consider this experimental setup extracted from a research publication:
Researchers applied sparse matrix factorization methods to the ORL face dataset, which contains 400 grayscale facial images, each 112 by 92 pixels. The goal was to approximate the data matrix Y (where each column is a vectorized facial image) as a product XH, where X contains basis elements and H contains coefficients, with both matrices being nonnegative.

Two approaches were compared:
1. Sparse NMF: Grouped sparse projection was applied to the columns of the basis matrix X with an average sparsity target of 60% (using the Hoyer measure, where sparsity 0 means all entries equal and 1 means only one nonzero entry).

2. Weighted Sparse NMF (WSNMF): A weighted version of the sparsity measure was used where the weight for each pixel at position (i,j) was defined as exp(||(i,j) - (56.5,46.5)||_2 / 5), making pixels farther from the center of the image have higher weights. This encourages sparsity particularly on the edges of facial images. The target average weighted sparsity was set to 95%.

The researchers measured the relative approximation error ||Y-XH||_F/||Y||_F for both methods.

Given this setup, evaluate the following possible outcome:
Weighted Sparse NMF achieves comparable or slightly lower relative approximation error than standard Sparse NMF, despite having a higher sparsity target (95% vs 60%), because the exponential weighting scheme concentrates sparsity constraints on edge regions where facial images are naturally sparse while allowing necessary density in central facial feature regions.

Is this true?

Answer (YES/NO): YES